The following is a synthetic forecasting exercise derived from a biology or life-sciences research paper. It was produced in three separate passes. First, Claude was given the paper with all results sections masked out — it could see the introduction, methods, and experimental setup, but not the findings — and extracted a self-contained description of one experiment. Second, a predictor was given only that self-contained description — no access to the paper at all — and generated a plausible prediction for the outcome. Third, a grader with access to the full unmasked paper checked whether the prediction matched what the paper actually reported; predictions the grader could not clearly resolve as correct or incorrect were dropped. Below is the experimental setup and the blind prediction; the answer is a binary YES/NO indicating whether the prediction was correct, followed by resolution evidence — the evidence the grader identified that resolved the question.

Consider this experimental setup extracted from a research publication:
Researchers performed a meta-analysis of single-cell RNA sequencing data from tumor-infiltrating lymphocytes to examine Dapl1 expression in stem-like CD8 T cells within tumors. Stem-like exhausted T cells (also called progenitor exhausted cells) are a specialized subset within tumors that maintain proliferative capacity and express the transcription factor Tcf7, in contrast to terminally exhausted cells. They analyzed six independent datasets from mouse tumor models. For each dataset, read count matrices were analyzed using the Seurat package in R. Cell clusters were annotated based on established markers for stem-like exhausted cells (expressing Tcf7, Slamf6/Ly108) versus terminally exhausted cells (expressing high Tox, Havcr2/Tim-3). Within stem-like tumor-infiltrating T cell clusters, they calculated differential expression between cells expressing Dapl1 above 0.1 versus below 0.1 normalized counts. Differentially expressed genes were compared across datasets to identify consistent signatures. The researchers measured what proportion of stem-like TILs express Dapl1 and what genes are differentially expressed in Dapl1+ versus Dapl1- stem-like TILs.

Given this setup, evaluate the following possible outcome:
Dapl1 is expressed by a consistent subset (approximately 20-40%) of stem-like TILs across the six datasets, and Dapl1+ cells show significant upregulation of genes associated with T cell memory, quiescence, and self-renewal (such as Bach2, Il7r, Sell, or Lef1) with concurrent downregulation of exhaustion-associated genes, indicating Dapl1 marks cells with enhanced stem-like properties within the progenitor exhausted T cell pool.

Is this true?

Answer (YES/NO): NO